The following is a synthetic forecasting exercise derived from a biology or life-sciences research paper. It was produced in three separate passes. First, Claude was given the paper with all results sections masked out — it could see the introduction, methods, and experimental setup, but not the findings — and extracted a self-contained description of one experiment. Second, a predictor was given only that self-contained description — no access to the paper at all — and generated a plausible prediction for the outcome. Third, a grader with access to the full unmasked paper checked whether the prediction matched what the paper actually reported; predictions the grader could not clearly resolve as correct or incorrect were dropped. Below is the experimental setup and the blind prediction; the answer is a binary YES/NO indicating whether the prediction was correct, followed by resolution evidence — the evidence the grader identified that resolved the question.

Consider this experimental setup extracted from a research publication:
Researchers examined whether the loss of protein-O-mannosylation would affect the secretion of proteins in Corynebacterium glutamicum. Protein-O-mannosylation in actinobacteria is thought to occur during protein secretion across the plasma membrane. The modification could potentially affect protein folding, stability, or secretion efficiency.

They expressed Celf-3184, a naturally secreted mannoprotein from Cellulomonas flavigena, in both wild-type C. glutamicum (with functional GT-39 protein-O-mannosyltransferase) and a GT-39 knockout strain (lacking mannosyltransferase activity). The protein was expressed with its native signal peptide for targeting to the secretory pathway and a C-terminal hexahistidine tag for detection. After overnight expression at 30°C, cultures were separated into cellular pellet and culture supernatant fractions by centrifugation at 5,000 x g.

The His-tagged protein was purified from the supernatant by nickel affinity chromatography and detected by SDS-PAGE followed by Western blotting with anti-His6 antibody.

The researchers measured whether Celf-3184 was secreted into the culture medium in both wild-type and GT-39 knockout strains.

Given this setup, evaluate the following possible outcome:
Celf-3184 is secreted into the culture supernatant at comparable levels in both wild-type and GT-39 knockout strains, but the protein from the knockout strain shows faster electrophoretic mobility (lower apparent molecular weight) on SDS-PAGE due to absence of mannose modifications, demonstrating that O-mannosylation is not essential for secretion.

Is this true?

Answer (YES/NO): NO